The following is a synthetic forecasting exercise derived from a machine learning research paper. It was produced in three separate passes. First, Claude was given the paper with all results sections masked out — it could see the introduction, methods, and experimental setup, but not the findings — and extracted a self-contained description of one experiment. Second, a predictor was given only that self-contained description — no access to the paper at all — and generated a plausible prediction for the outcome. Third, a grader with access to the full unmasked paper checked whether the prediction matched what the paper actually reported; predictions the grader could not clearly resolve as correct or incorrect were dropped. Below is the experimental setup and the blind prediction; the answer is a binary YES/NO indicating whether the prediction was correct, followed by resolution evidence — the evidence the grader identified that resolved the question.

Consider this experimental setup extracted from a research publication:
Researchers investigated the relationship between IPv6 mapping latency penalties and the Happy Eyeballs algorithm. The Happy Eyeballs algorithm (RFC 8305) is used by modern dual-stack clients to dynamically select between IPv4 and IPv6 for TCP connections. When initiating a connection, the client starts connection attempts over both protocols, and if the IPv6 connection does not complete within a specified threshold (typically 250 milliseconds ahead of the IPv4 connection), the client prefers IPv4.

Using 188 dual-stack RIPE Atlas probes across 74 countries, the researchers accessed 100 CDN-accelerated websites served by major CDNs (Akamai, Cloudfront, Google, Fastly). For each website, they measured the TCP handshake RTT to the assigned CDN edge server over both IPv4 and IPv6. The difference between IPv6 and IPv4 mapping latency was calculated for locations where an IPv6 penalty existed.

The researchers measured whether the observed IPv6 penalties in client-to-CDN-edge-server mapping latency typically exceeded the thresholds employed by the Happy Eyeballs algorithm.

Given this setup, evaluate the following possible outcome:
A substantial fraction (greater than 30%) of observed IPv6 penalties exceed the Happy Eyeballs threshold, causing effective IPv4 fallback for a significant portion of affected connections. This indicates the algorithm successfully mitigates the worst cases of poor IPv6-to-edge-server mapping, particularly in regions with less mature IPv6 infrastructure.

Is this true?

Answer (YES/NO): NO